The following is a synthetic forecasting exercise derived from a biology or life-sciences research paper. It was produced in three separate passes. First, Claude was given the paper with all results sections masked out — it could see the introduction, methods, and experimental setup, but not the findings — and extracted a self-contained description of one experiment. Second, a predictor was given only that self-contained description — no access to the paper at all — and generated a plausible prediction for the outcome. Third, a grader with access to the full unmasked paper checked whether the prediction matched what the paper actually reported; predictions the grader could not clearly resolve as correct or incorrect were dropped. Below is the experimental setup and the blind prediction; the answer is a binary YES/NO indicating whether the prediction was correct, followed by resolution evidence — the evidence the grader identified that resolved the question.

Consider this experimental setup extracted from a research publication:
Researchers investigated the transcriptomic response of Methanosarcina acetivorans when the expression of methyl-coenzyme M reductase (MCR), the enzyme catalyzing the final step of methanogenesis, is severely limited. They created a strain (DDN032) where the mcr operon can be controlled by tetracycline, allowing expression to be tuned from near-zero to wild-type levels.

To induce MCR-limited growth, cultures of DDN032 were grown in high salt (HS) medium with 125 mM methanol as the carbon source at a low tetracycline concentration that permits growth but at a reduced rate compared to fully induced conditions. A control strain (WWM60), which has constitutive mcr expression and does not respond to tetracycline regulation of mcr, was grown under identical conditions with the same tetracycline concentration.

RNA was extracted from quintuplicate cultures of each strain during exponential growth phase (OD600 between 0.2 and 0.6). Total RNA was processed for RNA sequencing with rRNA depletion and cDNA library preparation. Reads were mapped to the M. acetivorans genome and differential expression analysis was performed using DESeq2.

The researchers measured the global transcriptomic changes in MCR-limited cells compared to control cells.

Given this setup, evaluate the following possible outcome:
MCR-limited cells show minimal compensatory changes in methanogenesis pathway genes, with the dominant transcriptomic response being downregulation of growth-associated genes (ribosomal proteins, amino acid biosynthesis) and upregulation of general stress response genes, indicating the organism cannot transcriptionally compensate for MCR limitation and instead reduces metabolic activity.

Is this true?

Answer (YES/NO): NO